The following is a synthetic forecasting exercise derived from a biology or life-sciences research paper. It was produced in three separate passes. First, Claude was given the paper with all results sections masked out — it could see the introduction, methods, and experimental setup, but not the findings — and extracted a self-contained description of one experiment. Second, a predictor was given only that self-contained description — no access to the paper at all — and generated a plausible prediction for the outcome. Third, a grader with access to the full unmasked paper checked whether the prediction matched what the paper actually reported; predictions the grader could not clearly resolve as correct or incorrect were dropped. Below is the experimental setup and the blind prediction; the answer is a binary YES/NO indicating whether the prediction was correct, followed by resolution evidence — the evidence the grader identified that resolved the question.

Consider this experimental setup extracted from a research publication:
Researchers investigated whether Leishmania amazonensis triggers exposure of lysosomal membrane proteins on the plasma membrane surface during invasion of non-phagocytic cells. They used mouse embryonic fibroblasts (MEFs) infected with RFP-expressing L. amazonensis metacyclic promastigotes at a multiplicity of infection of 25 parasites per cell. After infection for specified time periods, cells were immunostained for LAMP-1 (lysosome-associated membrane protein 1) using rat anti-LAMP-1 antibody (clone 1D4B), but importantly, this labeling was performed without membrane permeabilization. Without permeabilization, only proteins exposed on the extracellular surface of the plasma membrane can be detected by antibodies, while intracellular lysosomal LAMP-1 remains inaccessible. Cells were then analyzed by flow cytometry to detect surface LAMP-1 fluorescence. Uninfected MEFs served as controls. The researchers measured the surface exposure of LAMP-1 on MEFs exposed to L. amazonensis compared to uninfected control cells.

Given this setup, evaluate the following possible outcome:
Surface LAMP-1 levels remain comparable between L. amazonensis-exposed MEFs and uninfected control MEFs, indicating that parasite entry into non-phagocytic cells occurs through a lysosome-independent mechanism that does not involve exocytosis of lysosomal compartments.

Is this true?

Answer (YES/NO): NO